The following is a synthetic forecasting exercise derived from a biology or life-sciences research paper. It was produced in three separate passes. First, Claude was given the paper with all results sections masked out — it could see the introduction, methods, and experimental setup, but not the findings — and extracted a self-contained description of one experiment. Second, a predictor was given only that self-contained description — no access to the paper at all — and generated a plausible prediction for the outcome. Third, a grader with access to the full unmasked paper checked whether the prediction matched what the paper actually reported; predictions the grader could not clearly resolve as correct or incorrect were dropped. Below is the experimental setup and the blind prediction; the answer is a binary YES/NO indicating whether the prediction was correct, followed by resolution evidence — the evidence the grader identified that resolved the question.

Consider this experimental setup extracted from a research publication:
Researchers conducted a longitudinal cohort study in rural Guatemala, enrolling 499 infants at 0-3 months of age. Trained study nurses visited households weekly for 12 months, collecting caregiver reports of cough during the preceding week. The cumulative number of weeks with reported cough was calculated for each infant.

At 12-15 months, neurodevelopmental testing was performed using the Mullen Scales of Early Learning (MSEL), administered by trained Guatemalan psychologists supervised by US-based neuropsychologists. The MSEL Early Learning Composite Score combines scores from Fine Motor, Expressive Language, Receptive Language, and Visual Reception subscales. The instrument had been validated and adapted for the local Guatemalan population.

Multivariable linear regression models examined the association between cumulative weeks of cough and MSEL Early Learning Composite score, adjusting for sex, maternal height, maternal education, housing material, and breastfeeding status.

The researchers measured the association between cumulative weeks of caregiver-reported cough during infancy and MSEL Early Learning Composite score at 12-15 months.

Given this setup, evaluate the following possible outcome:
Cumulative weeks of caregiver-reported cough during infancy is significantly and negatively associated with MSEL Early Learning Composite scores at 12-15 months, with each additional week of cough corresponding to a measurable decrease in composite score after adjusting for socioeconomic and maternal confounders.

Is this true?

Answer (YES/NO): NO